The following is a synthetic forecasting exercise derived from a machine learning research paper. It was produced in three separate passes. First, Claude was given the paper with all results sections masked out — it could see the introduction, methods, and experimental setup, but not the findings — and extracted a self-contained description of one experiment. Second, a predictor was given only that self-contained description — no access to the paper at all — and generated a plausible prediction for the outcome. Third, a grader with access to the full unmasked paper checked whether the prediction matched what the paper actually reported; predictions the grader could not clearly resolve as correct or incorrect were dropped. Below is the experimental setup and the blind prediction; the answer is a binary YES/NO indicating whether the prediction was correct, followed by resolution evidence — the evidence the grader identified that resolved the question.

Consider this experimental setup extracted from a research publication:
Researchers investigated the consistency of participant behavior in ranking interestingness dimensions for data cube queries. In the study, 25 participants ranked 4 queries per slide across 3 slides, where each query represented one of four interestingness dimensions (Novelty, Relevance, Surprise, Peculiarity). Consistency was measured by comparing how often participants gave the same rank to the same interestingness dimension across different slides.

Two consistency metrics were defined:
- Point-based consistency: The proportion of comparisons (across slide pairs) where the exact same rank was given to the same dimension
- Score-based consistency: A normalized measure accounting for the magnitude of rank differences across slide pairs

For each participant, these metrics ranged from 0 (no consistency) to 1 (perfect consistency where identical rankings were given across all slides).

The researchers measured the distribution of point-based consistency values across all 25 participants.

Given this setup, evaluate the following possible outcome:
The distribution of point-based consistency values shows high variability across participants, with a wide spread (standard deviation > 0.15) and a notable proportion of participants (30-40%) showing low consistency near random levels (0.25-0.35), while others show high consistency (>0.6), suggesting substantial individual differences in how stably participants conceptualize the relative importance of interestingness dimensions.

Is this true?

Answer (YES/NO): NO